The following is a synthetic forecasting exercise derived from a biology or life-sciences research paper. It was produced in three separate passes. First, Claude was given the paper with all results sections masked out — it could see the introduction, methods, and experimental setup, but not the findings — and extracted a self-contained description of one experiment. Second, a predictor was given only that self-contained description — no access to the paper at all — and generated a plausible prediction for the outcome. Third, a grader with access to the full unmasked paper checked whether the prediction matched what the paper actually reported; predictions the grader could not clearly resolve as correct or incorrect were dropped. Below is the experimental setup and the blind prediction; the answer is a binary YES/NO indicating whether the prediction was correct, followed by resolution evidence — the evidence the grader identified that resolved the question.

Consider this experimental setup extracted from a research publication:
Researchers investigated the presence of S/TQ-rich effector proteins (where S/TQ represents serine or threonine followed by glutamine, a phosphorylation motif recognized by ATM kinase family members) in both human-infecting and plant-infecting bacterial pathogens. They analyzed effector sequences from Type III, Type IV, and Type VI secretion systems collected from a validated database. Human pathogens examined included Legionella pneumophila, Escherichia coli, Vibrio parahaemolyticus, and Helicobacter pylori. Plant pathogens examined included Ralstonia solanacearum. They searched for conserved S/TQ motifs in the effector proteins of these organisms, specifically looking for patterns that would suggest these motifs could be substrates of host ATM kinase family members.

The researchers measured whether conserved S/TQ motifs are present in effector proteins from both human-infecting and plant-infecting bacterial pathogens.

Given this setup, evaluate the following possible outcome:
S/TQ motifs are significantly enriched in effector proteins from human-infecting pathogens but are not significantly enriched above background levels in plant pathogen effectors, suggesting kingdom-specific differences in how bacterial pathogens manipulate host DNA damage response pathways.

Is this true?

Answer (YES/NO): NO